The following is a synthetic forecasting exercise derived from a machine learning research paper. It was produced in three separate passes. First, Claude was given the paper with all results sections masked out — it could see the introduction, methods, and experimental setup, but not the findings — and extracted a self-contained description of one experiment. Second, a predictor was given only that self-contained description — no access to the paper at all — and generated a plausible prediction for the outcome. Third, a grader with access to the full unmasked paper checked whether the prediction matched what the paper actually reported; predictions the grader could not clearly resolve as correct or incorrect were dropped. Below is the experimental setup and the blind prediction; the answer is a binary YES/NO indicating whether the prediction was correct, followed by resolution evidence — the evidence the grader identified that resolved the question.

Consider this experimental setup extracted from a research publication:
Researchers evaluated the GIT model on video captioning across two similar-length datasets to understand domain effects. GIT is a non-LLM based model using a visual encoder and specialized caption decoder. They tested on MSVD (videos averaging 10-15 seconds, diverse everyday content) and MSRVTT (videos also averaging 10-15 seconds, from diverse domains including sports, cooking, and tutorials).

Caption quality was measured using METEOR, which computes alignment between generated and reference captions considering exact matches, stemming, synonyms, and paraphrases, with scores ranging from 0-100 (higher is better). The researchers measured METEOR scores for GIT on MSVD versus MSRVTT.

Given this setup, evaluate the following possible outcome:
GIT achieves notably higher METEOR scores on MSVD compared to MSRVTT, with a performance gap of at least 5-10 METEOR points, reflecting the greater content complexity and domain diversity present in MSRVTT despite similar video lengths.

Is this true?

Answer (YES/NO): YES